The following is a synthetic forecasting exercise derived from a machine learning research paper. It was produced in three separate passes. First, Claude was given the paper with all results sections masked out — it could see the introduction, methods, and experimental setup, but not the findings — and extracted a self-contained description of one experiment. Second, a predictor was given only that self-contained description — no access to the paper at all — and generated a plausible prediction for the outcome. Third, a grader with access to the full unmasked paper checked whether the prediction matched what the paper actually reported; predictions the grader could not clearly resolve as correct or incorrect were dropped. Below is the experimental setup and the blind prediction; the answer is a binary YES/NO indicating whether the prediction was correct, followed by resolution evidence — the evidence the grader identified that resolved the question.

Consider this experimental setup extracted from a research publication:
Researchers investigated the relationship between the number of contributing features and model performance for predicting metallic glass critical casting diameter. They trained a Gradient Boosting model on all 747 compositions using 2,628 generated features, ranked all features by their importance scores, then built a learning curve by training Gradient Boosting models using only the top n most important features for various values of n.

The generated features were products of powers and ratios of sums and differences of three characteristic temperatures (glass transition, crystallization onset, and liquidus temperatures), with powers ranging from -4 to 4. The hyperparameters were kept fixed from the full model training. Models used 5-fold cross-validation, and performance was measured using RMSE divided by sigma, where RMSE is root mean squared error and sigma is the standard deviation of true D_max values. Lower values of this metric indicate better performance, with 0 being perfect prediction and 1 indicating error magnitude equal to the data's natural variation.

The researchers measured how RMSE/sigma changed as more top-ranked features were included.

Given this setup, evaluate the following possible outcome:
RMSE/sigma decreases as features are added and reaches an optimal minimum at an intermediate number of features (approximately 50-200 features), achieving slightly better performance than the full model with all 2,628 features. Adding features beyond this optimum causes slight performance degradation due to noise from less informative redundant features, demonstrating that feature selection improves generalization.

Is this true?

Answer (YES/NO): NO